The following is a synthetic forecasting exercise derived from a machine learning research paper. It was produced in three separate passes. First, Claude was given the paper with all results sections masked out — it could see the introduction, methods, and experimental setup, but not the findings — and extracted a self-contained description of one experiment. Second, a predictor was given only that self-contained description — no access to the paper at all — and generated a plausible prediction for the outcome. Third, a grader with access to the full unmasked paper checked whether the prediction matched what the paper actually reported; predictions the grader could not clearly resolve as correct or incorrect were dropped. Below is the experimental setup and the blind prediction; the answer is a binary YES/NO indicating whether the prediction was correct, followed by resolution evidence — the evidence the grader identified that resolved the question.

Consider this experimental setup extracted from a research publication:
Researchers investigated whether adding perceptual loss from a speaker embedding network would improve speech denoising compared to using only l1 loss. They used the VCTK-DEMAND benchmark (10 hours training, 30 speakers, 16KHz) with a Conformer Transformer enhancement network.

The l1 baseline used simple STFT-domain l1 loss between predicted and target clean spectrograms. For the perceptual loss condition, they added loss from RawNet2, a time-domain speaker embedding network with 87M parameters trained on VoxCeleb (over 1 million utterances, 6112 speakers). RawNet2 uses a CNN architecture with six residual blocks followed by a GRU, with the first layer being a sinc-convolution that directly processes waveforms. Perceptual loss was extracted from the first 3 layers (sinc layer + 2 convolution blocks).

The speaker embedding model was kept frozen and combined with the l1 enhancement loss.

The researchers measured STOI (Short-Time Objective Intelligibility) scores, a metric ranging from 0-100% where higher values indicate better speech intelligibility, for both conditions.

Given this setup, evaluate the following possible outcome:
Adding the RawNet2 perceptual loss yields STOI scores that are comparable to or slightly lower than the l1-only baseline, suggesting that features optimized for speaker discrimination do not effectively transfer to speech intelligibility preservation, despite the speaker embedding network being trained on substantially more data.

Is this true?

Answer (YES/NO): YES